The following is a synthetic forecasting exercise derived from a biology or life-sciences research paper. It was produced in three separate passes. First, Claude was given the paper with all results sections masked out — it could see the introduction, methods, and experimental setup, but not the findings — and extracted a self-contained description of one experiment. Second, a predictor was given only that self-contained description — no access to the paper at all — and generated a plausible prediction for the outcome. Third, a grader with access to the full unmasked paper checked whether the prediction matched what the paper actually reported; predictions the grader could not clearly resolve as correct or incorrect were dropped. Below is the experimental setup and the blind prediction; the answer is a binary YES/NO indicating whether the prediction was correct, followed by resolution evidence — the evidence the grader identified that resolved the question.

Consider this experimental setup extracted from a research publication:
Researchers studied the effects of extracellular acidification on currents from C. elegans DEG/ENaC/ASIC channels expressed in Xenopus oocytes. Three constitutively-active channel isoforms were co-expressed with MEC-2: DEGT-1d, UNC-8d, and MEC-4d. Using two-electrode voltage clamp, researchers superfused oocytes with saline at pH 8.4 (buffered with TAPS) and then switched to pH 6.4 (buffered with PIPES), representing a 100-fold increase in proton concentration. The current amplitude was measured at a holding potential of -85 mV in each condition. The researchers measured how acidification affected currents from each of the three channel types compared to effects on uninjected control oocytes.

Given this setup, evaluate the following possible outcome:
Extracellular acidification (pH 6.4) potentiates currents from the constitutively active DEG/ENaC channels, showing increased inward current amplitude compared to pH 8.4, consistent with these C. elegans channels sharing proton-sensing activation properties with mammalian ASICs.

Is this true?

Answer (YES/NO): NO